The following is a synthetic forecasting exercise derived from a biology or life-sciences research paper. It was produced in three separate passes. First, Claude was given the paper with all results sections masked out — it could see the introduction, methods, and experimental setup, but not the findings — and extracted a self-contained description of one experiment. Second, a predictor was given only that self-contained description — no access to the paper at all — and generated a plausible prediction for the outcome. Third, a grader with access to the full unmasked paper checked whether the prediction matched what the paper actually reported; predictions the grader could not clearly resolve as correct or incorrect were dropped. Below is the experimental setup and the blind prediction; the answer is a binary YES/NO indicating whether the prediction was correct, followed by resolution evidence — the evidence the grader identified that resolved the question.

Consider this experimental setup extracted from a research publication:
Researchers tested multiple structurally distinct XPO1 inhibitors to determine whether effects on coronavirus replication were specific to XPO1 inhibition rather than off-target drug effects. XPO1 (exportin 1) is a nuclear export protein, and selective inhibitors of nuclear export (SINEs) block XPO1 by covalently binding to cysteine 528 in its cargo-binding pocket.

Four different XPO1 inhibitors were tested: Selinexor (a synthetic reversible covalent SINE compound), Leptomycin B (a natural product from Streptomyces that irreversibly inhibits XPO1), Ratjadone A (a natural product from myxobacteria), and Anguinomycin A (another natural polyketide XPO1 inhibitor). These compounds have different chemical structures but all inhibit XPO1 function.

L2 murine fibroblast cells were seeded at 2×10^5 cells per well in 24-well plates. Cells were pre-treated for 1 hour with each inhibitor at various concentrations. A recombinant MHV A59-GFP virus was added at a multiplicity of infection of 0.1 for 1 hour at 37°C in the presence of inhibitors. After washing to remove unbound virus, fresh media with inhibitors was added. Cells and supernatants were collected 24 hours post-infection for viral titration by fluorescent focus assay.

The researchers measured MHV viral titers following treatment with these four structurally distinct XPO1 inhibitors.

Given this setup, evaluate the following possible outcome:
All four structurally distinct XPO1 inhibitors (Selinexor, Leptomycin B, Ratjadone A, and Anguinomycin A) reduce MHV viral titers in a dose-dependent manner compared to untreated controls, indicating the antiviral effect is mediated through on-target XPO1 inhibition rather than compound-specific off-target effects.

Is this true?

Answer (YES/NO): NO